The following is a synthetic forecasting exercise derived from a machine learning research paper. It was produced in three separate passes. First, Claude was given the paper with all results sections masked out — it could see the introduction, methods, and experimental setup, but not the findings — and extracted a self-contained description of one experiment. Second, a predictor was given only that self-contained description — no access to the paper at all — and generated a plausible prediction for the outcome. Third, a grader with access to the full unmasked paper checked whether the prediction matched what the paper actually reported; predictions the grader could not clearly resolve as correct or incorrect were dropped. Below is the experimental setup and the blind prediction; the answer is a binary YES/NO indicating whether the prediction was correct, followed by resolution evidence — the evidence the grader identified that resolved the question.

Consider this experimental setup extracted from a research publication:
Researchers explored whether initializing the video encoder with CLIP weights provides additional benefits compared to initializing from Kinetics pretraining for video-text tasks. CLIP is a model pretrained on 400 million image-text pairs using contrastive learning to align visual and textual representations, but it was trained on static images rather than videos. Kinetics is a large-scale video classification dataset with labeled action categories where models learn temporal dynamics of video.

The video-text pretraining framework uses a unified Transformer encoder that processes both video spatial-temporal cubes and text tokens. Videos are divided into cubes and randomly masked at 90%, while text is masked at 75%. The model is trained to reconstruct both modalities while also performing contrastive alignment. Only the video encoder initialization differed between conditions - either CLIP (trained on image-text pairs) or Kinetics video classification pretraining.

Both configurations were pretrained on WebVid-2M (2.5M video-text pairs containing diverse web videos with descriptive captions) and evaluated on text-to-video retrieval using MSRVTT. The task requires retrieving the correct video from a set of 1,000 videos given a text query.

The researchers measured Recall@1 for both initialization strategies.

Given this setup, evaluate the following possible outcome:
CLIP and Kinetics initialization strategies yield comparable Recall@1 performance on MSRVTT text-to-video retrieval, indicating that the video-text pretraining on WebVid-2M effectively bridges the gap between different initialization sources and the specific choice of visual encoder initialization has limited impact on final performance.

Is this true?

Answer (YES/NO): NO